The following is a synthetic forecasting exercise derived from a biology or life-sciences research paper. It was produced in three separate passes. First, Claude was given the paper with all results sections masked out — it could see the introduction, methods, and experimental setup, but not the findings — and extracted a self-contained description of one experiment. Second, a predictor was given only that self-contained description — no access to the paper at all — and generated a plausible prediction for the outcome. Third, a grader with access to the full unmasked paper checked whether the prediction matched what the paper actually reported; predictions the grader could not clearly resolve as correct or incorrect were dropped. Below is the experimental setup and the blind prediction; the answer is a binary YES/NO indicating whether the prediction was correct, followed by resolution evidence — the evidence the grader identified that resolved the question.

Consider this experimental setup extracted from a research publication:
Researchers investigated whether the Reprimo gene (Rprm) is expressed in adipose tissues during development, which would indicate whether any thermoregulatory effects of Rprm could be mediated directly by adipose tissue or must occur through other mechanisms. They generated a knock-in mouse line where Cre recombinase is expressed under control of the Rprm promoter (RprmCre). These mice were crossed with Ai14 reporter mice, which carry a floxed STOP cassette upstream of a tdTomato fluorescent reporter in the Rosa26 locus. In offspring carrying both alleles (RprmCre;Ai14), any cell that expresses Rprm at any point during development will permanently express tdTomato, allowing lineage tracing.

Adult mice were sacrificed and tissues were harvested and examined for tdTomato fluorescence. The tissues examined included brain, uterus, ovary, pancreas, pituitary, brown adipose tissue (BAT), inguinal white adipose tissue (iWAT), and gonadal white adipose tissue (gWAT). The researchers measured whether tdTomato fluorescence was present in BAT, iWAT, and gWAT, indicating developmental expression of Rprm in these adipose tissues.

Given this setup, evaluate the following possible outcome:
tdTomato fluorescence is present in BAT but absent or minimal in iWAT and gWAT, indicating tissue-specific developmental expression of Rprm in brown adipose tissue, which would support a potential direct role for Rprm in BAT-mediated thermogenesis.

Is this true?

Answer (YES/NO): NO